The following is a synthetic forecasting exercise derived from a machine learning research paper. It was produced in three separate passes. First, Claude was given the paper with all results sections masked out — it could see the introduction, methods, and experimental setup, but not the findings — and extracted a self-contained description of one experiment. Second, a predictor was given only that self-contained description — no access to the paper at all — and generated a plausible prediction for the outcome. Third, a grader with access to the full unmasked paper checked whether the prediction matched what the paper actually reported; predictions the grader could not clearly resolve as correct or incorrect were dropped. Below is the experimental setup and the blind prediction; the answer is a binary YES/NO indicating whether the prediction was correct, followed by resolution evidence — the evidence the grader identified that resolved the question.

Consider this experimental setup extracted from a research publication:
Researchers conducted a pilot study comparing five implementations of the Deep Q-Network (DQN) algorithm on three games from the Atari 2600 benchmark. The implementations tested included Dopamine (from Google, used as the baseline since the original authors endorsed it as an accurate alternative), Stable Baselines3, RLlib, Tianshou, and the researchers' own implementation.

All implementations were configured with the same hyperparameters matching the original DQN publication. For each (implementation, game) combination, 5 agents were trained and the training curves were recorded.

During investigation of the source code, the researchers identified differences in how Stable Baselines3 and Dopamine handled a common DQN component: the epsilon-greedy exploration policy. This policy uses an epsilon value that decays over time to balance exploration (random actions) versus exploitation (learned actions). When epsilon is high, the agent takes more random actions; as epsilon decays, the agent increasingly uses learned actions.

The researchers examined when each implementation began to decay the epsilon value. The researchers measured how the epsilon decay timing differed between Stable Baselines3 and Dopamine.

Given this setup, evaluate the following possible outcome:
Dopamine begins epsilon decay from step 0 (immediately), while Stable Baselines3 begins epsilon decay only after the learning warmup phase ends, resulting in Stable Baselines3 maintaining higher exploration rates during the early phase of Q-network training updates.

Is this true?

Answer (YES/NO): NO